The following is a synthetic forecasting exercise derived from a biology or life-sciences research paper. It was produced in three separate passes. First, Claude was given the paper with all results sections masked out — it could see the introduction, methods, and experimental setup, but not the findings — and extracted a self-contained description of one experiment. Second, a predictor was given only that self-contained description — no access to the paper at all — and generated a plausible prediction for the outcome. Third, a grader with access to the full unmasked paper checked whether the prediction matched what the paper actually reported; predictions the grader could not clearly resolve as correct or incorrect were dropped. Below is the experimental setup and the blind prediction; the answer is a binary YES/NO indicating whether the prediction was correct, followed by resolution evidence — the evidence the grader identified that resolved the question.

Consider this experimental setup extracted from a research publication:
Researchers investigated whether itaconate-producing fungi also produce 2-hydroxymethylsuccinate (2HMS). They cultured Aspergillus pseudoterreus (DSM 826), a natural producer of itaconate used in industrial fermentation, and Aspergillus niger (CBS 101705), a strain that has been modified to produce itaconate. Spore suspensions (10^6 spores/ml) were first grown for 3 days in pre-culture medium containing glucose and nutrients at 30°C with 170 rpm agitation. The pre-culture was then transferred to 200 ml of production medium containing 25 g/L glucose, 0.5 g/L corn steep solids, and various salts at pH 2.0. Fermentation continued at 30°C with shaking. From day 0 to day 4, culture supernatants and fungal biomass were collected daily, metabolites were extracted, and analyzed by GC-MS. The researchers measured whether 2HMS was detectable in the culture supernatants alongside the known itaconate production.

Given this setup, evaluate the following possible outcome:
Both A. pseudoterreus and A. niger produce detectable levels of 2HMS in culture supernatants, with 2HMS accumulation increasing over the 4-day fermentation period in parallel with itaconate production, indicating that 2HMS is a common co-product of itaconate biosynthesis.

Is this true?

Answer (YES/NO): NO